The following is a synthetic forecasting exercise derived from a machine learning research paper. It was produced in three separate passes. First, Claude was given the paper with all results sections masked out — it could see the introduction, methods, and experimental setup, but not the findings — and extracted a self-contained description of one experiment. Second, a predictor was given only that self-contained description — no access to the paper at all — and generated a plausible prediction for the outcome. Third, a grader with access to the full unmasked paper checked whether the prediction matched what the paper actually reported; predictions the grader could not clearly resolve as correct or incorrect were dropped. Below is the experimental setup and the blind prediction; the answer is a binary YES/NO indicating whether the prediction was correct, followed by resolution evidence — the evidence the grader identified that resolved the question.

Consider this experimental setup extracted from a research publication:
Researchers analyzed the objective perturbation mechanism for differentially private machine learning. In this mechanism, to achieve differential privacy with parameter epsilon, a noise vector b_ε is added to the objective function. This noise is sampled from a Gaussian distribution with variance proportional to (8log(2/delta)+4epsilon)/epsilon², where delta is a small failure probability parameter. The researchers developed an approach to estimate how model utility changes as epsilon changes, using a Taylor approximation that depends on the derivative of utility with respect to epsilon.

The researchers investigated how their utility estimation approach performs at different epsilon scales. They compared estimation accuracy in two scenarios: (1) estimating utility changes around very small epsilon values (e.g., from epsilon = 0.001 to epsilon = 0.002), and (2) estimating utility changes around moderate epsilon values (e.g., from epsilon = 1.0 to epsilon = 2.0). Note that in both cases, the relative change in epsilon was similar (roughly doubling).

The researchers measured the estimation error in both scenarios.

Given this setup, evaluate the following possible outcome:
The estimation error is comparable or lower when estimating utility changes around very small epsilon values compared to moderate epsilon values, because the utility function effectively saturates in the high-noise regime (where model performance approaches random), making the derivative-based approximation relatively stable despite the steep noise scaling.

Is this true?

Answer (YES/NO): NO